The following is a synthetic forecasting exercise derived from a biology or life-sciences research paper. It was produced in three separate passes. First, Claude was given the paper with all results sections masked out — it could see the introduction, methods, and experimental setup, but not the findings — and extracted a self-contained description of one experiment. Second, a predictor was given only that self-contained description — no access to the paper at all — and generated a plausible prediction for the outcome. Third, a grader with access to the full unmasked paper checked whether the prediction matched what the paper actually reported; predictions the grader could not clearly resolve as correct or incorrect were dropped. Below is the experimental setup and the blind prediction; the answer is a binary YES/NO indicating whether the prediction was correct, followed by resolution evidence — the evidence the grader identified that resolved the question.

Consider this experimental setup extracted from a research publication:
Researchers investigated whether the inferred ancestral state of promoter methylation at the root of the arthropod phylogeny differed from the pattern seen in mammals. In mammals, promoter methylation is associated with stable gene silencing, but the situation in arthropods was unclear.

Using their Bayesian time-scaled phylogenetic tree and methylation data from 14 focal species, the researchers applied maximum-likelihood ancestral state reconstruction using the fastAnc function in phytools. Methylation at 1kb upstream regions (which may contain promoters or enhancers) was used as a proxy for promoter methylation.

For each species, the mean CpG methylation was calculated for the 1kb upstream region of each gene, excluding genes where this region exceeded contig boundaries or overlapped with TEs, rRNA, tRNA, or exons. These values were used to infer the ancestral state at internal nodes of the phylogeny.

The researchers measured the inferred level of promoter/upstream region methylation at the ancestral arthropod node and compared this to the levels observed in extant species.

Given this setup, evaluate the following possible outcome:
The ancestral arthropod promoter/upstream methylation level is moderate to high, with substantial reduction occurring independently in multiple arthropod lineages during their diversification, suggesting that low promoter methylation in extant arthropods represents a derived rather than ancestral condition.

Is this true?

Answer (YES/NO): NO